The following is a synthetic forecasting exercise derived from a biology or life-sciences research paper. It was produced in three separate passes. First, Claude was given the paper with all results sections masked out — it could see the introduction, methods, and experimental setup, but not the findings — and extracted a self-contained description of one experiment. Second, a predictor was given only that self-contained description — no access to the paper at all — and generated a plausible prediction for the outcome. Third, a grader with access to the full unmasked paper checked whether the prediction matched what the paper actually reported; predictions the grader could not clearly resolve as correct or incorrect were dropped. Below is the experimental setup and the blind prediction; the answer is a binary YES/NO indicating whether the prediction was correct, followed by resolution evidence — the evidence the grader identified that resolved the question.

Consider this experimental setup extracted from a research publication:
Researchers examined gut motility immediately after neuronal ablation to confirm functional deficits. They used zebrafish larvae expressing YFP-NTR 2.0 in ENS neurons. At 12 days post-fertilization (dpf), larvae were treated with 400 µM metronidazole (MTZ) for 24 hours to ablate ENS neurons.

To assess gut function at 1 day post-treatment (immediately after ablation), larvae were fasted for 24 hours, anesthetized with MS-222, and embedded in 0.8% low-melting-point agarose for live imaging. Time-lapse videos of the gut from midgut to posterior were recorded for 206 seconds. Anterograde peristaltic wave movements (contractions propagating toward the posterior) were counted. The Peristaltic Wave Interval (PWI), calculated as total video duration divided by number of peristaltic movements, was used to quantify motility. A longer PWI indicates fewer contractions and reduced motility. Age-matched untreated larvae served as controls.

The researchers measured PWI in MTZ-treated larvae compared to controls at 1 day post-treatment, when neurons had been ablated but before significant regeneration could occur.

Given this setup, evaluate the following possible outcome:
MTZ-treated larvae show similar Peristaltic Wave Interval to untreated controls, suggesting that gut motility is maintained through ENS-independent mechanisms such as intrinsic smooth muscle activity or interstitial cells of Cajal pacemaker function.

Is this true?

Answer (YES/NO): NO